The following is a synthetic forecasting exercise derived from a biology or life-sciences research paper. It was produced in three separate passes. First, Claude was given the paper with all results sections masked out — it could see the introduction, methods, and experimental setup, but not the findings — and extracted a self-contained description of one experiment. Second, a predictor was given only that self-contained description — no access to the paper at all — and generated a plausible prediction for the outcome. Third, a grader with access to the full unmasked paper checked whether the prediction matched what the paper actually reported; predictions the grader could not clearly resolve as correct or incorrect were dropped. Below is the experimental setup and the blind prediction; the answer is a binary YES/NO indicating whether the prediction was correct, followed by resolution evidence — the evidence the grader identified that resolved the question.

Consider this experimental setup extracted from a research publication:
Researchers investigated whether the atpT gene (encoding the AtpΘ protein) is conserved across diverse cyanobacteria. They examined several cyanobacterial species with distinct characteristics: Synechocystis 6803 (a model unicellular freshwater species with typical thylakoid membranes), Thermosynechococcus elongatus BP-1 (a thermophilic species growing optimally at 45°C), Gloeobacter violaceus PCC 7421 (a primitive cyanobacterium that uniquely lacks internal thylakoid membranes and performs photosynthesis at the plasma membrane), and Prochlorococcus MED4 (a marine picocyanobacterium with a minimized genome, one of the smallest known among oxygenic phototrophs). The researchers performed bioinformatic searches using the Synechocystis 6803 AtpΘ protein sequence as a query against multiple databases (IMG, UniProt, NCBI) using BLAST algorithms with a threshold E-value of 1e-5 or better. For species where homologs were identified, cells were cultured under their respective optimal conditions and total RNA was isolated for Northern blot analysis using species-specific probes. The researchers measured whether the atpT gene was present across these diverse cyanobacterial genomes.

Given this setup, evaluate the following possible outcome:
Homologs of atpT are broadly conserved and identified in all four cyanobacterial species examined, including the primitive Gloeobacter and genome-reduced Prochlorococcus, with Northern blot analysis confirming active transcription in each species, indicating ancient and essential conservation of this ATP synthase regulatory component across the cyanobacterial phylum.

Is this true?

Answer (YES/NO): YES